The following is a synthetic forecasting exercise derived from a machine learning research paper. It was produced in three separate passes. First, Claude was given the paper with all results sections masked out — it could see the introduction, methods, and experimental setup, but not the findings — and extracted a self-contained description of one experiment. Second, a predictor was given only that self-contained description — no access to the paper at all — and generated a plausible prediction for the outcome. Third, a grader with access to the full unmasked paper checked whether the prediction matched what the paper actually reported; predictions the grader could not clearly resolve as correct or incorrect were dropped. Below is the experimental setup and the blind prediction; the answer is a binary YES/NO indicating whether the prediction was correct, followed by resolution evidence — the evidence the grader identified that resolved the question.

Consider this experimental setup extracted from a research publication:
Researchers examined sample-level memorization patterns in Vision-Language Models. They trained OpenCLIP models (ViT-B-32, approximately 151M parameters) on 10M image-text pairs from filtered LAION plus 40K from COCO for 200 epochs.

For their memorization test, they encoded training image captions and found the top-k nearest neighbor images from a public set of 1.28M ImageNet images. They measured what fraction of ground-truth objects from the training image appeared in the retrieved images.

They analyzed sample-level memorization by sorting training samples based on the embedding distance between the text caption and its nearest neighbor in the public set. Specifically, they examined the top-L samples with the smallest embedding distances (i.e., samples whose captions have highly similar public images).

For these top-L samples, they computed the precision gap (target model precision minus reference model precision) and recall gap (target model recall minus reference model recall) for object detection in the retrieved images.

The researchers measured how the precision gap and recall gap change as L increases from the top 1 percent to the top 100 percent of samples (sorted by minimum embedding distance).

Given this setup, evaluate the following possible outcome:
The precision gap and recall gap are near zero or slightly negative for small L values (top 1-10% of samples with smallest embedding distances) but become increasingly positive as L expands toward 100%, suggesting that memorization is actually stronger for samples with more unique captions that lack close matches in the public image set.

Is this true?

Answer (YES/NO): NO